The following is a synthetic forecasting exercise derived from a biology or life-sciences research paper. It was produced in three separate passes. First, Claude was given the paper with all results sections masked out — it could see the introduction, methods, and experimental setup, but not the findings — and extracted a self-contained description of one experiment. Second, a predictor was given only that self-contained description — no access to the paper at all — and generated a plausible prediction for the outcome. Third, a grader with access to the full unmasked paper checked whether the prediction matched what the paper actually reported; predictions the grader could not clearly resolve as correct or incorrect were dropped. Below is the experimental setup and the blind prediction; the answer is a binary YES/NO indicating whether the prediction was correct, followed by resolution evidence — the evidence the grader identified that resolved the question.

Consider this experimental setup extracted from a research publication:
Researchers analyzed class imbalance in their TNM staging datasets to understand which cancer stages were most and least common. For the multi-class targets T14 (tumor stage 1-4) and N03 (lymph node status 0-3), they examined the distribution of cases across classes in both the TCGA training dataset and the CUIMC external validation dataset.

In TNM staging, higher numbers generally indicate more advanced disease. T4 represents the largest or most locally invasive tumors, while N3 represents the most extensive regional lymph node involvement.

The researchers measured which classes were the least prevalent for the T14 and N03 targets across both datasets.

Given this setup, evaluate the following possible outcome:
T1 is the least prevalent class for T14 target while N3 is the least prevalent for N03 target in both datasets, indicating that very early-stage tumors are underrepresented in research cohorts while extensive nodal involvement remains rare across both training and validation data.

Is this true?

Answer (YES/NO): NO